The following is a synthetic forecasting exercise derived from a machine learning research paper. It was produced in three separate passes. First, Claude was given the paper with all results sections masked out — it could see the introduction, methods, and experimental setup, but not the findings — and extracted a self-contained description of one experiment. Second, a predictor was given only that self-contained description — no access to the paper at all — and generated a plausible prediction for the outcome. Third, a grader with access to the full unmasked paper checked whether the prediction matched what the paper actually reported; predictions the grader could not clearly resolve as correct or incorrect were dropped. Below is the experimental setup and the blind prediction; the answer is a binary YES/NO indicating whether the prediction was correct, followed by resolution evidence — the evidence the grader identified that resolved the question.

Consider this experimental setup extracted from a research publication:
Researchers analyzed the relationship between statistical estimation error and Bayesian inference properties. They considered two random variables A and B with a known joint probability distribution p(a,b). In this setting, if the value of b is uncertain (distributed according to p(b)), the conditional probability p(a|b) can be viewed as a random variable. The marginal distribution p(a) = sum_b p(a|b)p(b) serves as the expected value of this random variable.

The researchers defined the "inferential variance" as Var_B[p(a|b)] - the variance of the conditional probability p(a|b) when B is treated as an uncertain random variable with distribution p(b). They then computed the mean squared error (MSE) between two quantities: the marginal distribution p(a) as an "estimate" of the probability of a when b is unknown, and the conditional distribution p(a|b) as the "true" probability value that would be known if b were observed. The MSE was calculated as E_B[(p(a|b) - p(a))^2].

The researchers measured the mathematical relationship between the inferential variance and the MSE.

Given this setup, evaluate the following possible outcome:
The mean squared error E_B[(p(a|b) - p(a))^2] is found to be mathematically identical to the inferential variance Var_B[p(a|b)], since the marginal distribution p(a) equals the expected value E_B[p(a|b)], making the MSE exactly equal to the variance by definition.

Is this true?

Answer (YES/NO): YES